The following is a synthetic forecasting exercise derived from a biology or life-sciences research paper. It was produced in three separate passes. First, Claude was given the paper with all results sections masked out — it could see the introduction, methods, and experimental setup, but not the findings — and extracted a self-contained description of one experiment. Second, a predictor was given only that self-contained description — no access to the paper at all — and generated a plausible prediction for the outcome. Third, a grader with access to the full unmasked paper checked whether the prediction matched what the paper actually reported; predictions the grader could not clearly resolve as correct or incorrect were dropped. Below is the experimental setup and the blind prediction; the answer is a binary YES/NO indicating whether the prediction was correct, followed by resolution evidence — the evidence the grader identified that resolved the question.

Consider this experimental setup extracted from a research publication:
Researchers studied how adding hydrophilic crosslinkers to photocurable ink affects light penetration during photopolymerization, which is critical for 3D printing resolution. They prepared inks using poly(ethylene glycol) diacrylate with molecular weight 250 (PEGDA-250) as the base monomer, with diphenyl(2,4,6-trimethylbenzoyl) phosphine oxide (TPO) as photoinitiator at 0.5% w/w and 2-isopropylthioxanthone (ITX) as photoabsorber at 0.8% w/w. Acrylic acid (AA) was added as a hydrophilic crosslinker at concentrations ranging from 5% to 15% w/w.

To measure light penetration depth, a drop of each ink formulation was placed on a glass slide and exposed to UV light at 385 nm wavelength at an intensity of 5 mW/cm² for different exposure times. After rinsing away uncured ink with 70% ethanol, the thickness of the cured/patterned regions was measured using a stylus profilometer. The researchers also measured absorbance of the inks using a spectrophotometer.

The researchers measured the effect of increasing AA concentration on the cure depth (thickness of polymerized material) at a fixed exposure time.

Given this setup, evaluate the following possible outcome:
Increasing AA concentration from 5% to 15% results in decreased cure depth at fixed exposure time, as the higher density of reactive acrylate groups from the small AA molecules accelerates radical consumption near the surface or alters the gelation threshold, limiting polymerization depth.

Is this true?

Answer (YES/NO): NO